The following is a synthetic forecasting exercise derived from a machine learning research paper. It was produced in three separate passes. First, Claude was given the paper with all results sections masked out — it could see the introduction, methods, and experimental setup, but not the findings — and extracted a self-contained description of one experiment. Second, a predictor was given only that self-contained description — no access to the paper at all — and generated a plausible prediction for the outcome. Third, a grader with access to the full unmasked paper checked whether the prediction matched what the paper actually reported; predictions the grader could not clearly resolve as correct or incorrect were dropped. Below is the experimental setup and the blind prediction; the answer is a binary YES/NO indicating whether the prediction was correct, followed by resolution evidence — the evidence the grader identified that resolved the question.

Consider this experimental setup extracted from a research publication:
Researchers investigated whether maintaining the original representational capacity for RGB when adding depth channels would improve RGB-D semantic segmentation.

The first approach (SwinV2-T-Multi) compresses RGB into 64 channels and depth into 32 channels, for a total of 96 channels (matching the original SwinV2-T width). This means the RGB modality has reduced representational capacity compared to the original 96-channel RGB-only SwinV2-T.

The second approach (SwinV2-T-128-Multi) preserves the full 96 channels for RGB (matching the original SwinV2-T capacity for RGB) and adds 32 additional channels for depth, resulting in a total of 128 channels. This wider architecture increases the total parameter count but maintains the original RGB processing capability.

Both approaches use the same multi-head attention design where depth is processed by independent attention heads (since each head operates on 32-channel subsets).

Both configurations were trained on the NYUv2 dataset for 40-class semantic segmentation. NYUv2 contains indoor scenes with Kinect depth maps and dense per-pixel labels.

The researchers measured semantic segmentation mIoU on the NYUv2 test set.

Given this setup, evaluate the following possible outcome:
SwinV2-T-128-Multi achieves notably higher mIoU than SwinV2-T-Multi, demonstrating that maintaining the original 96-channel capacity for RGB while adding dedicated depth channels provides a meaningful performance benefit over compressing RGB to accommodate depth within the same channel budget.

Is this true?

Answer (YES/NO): YES